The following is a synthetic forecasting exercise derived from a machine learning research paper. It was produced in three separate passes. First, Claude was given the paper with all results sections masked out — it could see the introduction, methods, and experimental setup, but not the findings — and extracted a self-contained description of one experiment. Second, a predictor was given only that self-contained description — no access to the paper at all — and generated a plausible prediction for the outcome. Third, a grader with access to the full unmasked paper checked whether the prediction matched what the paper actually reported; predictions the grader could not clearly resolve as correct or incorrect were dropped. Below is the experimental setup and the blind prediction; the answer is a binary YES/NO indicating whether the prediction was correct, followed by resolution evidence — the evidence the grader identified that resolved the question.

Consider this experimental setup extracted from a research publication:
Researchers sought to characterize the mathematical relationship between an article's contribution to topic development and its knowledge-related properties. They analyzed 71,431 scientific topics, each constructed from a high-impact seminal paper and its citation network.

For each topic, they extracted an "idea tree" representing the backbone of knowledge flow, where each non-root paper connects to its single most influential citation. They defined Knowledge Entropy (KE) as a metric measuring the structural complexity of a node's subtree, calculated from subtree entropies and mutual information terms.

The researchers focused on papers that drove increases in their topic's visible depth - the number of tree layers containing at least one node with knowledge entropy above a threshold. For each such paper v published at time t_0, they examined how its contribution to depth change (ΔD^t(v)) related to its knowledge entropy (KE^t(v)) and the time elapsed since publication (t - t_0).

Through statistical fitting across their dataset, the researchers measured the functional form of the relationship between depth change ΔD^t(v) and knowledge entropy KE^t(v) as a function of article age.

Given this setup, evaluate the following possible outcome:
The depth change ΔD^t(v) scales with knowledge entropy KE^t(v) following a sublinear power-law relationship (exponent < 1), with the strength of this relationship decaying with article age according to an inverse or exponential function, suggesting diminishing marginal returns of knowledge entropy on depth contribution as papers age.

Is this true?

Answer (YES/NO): NO